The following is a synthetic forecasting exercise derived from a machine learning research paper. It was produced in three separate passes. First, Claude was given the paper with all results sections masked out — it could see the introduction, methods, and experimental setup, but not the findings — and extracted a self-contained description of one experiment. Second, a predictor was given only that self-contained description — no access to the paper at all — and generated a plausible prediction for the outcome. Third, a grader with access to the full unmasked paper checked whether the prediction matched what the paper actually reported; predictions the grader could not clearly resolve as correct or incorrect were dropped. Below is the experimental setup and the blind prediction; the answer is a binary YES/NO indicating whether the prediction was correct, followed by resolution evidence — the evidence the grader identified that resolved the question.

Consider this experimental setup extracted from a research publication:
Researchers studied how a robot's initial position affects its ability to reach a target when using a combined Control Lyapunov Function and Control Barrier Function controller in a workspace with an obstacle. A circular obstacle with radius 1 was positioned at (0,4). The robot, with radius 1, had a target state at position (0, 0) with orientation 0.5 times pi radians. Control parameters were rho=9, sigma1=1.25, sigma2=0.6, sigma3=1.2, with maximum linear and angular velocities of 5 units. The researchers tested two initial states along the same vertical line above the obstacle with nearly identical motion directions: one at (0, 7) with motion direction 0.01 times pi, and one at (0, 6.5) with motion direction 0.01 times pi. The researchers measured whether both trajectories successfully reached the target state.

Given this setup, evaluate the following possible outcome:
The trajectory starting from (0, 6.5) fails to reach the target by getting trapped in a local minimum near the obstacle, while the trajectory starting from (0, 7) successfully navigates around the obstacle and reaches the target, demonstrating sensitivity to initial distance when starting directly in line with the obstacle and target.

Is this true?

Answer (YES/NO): NO